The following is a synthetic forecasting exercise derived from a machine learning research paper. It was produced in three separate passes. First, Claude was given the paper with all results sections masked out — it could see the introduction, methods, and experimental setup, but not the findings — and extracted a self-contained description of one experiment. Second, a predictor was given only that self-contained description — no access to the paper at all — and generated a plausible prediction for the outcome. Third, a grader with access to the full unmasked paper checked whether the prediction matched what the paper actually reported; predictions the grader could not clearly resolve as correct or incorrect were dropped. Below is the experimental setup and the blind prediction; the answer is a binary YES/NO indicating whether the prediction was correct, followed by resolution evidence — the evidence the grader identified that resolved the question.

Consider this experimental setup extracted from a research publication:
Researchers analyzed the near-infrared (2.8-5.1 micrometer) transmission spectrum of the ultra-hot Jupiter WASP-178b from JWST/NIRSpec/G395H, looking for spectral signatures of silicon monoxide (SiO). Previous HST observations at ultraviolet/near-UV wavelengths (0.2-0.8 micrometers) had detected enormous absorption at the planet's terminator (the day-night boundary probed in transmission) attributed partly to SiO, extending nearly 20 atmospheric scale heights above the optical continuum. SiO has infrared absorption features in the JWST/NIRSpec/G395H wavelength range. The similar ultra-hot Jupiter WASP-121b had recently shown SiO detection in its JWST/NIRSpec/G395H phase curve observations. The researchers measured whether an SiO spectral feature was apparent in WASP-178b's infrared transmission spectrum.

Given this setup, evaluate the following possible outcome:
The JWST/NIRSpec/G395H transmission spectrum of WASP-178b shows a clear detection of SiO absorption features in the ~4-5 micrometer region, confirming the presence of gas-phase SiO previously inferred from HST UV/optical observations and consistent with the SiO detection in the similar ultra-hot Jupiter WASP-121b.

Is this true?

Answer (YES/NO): NO